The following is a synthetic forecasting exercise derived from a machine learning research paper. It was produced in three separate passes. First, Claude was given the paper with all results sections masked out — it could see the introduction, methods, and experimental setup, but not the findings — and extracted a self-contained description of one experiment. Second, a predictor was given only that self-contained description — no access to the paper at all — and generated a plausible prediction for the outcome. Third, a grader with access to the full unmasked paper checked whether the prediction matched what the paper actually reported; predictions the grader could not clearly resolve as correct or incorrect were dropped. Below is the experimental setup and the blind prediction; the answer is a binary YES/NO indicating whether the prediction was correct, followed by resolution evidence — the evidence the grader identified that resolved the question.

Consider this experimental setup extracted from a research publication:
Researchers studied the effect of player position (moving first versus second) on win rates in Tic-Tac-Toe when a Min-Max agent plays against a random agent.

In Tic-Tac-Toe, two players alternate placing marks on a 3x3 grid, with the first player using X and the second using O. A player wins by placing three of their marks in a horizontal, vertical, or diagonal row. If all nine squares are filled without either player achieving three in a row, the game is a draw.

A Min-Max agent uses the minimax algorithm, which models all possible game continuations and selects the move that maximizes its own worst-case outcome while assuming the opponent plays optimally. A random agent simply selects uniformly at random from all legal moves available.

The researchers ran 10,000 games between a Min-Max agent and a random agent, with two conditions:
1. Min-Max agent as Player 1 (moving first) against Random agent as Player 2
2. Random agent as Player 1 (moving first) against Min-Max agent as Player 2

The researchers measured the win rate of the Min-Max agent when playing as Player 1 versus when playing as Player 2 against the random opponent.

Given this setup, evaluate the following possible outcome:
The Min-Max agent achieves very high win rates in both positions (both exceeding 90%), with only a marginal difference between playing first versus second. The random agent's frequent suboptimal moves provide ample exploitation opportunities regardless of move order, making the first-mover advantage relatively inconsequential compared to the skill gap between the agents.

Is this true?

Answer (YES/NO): NO